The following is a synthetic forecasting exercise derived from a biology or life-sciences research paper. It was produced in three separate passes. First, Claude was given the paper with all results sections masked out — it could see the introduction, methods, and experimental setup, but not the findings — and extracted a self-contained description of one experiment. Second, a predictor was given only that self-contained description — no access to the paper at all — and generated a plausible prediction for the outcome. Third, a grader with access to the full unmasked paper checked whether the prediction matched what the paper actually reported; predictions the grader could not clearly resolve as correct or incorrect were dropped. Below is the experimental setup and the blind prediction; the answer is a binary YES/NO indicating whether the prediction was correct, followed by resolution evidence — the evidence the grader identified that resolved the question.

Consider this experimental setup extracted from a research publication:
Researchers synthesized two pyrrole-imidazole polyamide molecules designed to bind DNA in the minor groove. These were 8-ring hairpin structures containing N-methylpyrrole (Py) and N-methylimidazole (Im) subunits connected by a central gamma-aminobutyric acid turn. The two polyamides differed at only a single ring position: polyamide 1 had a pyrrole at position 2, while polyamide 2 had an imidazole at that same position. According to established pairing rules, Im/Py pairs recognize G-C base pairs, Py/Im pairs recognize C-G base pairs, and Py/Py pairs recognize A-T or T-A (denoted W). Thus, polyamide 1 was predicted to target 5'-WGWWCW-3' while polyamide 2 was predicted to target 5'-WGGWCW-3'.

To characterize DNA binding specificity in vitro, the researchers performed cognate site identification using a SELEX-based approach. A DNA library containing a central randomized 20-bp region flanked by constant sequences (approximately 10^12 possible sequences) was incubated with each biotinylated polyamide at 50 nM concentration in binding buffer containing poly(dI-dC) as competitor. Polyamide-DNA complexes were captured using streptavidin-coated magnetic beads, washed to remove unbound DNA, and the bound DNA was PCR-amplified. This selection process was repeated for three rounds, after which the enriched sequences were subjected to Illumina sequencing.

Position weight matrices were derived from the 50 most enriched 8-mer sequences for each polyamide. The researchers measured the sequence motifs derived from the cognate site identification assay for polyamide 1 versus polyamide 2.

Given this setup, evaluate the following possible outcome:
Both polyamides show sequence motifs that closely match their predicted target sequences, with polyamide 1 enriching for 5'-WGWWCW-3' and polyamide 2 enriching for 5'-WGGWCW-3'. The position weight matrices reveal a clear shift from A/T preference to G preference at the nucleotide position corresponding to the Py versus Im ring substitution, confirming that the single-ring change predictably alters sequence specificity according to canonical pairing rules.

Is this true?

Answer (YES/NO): YES